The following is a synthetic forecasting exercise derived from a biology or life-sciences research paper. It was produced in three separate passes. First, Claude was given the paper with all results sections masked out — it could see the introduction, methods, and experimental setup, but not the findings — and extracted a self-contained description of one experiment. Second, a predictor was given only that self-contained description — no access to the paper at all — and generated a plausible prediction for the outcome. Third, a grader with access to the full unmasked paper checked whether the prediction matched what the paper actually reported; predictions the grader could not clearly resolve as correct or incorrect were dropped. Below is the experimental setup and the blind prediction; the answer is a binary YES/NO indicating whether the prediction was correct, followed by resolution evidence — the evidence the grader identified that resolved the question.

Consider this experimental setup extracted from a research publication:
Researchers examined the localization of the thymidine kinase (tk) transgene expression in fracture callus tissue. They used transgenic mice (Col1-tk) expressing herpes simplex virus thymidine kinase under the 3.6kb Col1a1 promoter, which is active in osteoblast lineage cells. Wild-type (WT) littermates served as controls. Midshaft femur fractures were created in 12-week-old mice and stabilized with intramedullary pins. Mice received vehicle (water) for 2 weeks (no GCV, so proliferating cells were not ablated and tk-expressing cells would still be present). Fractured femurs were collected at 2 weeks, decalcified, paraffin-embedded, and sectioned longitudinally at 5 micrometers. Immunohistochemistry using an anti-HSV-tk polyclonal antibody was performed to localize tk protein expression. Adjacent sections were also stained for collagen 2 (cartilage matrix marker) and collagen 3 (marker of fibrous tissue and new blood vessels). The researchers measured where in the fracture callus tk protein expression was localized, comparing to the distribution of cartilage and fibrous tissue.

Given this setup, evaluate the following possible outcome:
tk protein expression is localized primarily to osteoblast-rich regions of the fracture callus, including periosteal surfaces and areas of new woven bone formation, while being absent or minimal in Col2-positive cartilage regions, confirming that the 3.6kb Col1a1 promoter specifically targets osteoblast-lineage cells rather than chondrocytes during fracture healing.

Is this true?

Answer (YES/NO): NO